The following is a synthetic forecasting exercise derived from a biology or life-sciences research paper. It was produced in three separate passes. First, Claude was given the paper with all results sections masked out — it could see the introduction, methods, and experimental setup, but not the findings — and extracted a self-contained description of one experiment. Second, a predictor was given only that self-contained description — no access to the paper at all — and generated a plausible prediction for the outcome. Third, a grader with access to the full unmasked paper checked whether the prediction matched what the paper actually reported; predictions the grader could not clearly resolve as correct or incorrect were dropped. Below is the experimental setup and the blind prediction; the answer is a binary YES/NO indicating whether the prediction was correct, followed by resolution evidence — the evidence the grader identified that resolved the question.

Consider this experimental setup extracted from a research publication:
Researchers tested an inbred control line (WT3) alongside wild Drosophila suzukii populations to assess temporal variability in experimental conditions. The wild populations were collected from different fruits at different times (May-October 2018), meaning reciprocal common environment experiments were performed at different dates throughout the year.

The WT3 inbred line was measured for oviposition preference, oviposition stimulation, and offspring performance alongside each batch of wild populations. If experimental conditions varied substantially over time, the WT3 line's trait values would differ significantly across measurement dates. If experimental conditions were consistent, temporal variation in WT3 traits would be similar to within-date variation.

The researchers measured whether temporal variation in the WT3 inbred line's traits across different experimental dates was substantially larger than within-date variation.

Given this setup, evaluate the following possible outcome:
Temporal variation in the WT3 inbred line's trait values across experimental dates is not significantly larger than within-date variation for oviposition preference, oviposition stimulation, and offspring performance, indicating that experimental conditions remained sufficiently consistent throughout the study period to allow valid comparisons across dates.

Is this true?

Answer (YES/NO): YES